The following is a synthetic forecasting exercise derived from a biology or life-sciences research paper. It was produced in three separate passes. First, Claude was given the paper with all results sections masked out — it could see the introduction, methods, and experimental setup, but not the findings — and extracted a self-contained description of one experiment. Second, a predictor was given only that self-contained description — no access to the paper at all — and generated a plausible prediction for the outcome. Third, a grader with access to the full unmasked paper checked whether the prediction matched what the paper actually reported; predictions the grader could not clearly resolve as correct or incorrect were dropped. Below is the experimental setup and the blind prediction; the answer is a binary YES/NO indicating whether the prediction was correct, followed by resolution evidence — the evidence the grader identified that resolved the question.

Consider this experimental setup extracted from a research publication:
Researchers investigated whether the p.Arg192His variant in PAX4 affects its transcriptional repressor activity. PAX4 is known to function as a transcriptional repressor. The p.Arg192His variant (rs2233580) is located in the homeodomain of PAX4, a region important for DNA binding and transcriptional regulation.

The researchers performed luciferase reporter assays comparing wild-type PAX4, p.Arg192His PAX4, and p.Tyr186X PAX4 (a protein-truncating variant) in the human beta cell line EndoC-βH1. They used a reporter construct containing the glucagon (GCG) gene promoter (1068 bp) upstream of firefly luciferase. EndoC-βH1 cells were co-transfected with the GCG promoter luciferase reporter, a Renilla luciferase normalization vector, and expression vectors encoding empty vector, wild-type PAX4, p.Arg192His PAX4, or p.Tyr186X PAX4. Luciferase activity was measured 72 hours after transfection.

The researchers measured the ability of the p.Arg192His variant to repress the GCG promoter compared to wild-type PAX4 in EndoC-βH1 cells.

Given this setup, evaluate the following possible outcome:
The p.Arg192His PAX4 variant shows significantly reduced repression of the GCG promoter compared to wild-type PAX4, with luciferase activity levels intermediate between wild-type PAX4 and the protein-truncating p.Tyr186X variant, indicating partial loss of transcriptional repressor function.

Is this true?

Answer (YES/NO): NO